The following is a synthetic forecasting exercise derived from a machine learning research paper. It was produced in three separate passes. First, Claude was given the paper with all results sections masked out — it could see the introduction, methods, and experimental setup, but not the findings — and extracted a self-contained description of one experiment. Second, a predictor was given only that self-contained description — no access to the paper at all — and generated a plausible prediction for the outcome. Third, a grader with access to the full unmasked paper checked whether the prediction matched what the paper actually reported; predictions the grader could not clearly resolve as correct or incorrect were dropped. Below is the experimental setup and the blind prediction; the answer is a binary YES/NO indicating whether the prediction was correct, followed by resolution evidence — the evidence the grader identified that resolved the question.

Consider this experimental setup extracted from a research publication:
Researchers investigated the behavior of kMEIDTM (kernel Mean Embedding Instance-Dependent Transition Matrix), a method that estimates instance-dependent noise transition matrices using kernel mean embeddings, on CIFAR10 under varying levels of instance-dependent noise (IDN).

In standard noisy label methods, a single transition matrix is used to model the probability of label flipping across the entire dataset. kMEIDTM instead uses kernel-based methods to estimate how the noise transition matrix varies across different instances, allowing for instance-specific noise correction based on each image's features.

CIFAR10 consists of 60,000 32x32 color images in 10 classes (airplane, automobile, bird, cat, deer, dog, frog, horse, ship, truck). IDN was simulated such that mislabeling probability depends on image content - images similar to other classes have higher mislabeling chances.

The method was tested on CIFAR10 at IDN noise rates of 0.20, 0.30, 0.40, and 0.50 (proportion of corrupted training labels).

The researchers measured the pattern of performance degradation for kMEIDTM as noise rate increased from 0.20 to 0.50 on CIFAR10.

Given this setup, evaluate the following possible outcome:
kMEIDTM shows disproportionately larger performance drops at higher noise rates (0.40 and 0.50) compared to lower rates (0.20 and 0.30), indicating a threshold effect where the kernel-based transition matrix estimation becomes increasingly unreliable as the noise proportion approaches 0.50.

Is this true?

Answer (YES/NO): YES